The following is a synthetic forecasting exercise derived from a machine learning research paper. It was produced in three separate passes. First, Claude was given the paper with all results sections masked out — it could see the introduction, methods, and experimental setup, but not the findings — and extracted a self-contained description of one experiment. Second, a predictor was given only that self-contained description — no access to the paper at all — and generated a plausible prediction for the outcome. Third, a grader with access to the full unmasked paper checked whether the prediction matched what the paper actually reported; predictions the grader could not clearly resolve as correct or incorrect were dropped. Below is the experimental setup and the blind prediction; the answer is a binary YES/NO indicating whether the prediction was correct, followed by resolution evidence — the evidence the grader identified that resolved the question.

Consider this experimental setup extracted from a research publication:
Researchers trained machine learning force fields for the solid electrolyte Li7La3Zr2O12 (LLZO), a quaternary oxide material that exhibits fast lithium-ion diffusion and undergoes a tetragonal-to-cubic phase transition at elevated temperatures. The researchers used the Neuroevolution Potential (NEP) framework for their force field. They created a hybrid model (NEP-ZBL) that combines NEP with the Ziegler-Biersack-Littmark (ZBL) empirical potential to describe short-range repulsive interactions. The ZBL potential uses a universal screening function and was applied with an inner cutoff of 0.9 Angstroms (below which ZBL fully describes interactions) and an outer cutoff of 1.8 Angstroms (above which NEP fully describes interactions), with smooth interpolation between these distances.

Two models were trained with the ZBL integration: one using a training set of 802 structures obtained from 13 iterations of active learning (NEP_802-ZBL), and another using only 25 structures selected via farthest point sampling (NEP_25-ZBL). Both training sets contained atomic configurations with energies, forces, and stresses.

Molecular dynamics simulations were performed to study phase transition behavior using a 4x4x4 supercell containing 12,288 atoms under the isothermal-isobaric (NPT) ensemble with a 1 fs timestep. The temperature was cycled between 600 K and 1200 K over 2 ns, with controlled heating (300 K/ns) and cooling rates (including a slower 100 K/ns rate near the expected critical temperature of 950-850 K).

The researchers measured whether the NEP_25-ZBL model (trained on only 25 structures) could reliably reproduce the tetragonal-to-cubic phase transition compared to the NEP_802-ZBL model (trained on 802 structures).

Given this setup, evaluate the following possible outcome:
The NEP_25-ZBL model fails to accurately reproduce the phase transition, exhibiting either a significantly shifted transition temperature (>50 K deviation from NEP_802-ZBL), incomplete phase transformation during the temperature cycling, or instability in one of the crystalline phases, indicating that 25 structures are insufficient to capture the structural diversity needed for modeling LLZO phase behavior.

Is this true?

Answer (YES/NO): NO